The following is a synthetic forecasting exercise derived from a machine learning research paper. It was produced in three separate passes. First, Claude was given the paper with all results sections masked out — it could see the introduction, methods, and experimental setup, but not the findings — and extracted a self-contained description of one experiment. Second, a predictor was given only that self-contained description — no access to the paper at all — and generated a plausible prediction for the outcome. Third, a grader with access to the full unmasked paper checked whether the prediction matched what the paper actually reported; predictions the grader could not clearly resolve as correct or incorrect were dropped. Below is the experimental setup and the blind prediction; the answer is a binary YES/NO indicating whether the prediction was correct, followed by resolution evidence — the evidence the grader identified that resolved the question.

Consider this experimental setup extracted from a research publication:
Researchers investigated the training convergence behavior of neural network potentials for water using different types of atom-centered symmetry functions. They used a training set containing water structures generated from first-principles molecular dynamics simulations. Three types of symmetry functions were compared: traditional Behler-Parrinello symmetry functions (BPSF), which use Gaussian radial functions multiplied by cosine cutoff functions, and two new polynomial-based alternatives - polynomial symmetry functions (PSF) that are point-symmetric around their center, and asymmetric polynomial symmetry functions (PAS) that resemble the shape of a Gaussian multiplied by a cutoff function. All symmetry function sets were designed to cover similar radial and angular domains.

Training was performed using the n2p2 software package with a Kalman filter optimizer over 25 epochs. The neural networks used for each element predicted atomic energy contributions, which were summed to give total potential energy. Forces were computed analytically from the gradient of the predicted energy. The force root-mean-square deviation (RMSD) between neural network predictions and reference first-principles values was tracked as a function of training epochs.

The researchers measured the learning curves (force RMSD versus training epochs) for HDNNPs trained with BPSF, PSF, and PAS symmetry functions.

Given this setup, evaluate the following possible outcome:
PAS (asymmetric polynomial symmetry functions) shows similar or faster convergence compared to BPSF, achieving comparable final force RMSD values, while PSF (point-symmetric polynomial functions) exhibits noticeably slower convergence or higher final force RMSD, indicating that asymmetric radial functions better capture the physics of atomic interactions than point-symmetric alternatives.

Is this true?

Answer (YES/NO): NO